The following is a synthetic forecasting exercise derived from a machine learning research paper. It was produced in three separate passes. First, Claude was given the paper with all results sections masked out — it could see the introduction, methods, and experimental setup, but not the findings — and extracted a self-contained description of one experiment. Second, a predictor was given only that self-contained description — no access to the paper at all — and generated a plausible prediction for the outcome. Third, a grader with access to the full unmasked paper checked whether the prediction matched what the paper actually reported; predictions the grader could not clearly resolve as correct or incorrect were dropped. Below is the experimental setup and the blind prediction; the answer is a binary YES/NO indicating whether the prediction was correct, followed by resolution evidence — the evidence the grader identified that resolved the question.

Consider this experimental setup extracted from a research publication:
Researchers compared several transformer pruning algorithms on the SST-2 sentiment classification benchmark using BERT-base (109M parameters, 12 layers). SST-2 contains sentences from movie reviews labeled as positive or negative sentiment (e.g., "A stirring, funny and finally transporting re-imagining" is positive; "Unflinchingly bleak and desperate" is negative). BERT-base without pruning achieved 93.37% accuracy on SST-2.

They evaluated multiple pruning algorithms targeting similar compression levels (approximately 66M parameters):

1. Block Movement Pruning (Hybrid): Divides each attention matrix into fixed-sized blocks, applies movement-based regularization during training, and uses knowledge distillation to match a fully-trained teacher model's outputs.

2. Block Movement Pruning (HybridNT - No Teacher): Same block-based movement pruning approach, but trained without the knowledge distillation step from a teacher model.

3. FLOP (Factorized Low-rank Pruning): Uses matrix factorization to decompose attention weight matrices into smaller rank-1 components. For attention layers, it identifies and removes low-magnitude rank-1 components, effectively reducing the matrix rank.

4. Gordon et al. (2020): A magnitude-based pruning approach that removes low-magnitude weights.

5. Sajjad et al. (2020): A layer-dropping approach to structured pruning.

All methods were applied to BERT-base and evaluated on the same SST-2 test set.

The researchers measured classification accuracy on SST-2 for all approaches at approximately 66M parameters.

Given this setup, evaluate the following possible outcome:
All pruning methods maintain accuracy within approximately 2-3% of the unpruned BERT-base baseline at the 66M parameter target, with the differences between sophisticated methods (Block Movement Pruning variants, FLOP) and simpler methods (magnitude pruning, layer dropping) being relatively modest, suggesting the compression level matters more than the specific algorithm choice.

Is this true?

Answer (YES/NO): NO